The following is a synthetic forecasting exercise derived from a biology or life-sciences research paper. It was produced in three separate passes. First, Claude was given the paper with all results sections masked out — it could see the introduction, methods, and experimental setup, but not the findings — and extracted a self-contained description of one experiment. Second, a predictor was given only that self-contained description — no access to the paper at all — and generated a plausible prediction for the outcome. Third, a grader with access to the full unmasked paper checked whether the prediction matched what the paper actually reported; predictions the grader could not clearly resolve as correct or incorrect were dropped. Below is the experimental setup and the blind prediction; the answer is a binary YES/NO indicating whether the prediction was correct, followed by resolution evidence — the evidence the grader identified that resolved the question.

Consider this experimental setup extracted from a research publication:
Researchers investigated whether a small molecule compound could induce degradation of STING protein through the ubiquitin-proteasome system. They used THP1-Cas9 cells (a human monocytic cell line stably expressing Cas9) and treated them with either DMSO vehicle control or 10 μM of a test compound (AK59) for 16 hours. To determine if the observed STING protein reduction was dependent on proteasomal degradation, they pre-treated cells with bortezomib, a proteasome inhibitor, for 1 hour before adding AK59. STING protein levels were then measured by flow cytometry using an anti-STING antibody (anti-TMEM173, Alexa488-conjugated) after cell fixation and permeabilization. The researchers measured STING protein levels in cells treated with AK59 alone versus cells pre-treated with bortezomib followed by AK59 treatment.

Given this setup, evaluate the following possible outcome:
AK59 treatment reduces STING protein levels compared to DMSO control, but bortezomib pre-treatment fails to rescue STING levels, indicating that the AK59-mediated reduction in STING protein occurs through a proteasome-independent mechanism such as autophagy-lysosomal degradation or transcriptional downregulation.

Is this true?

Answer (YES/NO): NO